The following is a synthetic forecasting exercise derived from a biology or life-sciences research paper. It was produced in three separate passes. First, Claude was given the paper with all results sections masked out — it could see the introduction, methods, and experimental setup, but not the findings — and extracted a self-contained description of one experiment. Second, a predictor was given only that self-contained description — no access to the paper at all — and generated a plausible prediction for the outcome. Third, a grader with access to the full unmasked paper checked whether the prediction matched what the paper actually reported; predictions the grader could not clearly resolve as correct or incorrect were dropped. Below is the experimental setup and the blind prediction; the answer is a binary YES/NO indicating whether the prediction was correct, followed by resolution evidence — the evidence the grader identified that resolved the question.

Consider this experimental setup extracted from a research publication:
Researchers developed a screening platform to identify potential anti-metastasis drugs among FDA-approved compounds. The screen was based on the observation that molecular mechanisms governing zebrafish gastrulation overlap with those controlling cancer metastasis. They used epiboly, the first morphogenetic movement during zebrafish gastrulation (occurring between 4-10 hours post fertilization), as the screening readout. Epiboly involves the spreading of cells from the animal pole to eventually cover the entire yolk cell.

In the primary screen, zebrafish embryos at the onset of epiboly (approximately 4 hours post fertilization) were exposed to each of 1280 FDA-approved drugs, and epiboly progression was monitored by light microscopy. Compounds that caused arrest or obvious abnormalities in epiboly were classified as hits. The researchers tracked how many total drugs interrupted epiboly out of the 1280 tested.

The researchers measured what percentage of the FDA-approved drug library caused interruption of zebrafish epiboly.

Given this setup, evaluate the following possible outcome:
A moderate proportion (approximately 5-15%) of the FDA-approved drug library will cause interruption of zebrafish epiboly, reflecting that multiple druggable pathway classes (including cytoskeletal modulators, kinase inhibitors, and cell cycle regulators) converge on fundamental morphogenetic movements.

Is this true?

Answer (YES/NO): YES